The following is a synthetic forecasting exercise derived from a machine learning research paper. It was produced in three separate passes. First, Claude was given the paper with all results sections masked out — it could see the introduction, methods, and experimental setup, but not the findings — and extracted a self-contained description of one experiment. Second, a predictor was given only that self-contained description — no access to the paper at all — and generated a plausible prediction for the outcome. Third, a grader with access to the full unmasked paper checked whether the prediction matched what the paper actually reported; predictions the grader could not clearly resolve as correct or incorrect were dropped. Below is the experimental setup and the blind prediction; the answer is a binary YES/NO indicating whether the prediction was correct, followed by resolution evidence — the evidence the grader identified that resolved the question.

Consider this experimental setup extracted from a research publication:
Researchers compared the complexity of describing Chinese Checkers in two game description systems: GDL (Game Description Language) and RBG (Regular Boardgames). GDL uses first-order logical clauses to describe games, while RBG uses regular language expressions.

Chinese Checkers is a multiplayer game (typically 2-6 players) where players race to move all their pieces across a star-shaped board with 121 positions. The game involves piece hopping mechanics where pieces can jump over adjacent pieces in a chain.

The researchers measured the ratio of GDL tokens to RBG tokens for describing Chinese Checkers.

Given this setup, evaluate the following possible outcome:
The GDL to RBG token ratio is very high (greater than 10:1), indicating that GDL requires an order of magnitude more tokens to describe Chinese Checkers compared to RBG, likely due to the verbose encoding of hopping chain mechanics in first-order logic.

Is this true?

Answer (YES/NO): NO